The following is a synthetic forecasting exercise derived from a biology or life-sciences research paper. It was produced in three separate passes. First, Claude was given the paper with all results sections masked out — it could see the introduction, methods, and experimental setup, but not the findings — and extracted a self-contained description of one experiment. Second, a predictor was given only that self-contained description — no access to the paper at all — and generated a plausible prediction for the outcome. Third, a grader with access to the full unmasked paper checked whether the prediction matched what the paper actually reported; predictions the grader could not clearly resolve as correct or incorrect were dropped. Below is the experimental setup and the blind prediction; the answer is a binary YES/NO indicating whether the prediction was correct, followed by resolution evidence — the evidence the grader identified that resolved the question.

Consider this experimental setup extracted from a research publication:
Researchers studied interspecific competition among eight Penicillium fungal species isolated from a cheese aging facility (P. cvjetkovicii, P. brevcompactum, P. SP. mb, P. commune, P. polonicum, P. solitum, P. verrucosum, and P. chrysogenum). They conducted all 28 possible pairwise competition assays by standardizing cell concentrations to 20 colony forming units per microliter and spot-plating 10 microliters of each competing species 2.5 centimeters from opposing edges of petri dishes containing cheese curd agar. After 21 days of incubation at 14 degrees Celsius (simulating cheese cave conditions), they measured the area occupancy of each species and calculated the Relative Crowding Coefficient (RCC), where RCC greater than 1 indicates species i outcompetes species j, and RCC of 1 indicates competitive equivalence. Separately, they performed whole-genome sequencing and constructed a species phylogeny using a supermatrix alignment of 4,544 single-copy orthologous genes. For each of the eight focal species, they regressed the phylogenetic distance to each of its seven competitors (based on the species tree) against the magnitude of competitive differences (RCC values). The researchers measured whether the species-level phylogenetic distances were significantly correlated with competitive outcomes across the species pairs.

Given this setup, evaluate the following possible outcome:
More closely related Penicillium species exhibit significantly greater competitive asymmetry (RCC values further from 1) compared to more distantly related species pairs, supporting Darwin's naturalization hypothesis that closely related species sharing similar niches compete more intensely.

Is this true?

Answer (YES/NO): NO